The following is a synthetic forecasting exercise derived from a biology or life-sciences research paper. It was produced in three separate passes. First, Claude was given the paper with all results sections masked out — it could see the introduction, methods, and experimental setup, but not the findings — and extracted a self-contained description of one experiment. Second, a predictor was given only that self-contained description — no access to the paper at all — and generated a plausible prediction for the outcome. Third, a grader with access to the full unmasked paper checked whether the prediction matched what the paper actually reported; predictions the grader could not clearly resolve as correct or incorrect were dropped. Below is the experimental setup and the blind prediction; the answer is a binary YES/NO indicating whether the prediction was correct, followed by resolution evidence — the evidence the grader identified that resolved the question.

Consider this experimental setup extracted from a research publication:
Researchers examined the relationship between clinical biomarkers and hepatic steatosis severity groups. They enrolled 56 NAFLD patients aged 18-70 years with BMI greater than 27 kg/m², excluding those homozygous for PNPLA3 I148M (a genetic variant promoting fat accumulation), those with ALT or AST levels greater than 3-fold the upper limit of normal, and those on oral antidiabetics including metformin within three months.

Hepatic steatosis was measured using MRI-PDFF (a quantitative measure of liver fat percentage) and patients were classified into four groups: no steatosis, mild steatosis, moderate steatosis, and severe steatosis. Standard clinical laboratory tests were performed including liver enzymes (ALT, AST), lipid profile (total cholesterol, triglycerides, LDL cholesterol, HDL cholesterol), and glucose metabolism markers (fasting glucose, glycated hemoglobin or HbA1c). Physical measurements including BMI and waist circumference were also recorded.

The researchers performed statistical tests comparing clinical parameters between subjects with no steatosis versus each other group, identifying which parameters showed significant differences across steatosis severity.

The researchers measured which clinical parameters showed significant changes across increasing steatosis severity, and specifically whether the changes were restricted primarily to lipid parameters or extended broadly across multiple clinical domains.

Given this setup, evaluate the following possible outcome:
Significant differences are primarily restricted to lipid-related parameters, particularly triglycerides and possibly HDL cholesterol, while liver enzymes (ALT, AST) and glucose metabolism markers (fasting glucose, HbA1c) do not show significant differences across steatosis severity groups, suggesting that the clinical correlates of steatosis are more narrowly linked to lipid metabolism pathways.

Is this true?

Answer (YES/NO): NO